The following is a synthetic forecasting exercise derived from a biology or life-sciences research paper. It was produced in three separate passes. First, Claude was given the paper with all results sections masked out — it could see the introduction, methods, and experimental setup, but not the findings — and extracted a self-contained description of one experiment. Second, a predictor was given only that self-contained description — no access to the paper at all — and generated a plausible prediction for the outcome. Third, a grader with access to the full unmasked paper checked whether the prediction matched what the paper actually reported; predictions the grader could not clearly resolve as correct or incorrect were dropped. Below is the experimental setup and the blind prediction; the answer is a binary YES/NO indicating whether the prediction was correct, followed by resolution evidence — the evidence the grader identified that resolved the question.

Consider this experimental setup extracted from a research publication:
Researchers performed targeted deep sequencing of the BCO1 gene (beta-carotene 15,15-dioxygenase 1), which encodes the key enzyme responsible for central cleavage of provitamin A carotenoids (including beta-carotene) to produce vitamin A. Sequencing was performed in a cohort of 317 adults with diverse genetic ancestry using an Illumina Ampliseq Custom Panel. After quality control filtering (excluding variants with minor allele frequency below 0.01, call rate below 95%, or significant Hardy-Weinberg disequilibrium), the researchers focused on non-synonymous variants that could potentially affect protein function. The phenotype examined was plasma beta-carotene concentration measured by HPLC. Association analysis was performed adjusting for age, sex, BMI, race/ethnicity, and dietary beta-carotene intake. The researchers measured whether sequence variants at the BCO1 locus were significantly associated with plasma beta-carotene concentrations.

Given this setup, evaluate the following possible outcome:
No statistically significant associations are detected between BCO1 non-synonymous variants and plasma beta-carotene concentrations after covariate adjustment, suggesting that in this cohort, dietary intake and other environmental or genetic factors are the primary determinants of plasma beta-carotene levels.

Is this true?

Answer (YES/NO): NO